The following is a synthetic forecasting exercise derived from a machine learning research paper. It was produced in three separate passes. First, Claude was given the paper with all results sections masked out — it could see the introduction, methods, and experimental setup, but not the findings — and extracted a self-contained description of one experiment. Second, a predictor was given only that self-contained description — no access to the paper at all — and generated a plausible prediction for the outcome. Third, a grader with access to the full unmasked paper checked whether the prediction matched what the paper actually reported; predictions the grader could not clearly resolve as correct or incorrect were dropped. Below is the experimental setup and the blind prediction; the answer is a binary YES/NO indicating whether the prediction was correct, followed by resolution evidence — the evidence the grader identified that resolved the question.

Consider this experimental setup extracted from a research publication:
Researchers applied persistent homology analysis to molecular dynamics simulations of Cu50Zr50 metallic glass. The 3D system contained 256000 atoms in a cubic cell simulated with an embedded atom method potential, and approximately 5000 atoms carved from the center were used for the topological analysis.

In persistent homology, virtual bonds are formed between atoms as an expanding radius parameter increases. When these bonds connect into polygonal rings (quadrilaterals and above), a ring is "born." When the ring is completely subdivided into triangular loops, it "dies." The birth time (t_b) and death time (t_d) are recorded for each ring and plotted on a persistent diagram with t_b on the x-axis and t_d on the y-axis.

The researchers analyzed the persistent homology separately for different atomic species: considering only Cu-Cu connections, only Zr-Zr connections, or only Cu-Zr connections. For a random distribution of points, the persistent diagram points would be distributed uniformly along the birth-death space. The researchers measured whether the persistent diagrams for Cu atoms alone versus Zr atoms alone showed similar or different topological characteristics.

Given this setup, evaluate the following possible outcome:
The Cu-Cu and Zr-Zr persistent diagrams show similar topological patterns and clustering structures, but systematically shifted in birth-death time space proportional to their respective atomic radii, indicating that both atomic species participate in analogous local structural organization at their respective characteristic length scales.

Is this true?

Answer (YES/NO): NO